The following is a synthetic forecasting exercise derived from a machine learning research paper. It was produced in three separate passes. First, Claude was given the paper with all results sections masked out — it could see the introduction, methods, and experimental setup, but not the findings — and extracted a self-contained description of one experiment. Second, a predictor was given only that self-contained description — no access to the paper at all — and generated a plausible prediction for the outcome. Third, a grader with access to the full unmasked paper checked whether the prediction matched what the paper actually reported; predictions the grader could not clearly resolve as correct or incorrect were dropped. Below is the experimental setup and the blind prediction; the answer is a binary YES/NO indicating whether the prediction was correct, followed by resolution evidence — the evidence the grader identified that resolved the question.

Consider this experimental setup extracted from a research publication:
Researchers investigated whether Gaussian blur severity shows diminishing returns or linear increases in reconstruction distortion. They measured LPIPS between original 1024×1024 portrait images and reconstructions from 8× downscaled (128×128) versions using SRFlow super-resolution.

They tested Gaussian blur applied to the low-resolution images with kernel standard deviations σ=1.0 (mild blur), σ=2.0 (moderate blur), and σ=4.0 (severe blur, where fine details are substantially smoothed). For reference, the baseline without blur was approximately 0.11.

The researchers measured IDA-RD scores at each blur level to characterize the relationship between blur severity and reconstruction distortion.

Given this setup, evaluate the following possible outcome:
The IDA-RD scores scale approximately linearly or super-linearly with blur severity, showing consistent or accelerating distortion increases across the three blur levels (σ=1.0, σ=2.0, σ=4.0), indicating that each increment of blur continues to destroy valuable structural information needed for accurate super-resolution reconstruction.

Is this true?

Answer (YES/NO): NO